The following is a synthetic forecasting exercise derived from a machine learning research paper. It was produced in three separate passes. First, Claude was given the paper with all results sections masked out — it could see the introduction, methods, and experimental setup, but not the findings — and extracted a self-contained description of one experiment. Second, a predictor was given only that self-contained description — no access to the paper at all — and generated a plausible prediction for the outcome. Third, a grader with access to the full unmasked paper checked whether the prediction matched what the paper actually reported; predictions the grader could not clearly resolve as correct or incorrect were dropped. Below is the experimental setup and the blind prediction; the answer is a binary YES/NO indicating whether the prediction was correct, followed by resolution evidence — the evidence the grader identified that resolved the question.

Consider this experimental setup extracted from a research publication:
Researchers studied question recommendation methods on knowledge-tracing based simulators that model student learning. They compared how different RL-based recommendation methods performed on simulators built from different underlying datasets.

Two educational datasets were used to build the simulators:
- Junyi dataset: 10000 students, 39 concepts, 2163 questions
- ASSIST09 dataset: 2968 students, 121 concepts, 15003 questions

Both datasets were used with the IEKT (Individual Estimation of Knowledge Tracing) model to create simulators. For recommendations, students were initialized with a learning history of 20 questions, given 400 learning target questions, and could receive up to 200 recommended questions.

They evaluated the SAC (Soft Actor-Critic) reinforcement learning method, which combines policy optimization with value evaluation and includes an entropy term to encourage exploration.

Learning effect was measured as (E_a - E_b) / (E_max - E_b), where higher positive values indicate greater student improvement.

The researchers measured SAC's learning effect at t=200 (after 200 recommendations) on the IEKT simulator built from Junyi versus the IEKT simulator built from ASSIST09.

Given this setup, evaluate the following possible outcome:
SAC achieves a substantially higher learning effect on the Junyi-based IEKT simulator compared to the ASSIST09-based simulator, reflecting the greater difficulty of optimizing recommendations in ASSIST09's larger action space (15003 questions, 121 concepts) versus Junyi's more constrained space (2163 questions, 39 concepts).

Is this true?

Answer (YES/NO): NO